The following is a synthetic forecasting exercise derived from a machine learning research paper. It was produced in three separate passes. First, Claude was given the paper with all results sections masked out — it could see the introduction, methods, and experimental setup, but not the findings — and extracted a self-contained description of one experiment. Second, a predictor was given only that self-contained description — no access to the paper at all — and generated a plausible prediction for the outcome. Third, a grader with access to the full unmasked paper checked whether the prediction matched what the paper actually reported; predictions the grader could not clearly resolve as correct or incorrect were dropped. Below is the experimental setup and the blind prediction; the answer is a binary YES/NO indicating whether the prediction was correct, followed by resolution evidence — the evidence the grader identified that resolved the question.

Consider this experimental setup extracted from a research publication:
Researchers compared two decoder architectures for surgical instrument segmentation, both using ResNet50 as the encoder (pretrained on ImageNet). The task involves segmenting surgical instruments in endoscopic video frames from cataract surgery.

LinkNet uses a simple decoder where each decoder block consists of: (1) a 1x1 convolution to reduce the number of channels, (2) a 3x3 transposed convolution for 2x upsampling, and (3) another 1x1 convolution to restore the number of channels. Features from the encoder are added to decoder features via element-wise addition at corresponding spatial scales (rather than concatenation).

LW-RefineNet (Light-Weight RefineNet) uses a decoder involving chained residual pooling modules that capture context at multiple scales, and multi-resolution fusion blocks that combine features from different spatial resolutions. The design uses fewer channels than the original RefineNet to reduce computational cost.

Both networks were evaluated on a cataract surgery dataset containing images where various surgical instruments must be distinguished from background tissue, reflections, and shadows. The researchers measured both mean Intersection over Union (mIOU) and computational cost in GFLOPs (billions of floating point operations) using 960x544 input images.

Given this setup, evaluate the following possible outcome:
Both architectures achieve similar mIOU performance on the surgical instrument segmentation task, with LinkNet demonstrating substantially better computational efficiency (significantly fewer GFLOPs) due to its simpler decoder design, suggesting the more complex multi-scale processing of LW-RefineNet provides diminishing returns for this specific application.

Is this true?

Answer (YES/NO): NO